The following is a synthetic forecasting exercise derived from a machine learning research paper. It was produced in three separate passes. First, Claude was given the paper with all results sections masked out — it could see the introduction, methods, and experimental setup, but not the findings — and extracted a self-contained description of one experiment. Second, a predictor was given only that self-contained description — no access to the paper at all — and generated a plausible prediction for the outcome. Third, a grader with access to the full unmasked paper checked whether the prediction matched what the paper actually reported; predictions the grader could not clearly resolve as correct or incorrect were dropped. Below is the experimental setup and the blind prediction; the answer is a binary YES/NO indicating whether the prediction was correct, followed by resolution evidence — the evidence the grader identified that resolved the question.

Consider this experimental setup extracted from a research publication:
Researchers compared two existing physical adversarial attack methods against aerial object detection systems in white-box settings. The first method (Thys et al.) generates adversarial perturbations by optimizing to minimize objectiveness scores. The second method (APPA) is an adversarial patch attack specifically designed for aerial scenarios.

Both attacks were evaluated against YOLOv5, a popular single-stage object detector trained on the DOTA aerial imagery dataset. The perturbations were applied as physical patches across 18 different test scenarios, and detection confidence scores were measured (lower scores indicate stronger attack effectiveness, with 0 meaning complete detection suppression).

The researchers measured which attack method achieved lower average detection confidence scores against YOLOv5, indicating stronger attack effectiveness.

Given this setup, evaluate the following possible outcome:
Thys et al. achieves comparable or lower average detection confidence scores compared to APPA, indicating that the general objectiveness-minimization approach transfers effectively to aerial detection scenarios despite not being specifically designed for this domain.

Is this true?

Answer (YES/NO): NO